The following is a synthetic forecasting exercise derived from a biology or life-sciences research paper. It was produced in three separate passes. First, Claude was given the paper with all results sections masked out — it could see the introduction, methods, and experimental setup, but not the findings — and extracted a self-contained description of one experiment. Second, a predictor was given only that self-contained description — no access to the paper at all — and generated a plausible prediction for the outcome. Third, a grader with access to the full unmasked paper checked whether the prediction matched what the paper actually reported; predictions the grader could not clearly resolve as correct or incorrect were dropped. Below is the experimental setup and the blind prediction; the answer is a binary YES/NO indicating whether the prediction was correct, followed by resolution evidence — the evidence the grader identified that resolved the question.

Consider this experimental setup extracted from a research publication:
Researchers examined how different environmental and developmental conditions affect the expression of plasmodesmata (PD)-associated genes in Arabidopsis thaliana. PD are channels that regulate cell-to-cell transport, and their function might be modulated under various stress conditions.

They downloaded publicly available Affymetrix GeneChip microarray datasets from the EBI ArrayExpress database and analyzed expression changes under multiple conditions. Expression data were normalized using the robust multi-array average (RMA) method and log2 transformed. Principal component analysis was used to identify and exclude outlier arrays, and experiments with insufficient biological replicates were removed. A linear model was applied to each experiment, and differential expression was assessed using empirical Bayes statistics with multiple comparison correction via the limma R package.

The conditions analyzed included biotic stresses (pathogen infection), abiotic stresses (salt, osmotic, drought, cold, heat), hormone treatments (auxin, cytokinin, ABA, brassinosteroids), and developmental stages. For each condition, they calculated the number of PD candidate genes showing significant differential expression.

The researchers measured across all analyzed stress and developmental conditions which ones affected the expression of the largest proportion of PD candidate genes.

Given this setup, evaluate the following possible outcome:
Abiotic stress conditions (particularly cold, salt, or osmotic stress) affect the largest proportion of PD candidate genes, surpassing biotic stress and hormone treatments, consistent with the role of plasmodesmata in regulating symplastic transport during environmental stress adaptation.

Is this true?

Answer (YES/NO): YES